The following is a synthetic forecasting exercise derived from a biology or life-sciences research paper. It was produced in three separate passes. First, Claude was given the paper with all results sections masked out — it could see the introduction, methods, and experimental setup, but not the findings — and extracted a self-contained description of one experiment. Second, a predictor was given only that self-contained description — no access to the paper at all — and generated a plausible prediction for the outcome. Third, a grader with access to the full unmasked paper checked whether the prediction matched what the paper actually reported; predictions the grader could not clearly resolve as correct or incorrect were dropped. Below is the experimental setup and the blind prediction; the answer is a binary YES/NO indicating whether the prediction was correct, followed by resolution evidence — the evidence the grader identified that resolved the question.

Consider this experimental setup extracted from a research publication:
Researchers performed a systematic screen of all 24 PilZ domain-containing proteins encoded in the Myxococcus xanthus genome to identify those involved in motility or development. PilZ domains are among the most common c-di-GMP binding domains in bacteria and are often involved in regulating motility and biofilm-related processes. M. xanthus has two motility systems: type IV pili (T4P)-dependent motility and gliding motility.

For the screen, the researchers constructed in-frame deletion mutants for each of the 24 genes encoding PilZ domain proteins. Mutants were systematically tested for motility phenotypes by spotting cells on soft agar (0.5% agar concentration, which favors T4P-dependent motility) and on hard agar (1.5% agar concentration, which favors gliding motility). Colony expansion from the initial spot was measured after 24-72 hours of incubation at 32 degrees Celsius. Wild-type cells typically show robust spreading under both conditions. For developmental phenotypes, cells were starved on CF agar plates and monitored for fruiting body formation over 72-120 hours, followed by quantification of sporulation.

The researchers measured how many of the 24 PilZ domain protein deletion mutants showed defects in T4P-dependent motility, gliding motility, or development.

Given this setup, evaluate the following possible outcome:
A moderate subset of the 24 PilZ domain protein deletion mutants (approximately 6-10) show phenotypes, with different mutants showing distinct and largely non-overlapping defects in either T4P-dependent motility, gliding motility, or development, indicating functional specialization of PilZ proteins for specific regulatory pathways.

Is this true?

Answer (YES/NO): NO